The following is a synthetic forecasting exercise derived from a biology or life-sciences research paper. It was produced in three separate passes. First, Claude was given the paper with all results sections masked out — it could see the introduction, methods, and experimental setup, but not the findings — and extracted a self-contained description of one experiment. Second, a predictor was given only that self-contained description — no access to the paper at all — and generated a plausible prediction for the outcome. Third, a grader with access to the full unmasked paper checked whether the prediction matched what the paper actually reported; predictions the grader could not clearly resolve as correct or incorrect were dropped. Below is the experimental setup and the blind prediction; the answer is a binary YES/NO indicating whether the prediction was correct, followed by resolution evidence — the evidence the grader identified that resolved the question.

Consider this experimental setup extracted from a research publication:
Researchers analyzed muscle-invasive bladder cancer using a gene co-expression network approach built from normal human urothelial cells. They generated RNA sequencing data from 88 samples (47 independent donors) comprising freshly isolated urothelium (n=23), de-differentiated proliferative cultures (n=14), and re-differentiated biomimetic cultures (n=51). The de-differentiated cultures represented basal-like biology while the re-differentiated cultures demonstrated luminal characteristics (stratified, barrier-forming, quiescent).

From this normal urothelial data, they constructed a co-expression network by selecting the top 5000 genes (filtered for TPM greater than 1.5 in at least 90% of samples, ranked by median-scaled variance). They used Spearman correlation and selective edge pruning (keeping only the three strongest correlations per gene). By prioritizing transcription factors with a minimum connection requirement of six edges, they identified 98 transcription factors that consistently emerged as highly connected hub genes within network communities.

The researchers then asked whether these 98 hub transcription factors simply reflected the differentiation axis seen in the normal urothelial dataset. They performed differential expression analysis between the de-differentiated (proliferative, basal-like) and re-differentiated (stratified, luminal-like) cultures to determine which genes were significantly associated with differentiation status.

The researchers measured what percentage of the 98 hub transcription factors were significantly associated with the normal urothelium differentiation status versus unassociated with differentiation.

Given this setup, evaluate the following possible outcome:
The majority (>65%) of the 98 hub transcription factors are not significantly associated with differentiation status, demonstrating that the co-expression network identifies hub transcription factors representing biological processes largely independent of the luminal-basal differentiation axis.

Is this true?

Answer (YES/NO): NO